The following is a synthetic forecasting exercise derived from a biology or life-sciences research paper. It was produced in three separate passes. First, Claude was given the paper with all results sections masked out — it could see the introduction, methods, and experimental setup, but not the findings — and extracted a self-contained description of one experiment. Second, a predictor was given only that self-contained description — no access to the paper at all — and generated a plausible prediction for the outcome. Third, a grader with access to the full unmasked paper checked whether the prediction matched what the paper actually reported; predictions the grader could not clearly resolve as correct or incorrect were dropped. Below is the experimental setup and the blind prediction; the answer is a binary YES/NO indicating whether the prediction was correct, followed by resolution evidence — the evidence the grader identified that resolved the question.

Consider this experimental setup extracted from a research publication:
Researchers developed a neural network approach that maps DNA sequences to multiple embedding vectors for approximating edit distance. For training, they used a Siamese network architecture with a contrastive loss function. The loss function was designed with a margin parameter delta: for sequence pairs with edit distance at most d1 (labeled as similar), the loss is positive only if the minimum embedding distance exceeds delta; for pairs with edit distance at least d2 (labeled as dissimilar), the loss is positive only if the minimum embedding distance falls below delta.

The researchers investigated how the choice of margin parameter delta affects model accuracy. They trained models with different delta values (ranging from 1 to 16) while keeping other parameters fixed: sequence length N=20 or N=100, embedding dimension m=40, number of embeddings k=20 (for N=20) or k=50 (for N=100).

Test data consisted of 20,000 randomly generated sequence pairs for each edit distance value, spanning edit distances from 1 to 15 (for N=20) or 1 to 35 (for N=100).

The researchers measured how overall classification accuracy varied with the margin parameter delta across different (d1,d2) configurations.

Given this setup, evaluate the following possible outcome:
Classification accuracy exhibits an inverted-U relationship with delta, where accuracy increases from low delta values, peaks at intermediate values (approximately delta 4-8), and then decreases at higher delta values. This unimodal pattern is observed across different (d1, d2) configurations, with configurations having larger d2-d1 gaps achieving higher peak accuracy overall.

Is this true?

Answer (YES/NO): NO